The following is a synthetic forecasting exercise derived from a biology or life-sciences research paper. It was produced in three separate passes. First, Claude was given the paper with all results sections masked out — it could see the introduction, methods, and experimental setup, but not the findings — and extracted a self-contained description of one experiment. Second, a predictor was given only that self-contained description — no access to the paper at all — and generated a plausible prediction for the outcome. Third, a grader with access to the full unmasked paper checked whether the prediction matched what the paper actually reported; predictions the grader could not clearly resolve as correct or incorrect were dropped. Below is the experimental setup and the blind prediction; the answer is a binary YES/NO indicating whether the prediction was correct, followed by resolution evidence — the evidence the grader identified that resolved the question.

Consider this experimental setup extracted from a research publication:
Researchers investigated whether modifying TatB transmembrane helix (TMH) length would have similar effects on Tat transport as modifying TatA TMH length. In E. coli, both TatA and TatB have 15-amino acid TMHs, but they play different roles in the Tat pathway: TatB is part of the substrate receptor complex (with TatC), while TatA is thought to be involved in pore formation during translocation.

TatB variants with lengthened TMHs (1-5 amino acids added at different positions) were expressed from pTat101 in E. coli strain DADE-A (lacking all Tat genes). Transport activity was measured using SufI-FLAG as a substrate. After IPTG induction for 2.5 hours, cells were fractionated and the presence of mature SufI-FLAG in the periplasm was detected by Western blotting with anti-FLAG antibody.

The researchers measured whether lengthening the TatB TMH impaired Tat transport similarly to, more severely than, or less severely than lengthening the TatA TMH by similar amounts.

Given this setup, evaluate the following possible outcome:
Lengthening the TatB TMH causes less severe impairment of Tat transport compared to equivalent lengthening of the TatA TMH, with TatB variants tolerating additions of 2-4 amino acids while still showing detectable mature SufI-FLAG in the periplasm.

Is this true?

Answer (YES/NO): NO